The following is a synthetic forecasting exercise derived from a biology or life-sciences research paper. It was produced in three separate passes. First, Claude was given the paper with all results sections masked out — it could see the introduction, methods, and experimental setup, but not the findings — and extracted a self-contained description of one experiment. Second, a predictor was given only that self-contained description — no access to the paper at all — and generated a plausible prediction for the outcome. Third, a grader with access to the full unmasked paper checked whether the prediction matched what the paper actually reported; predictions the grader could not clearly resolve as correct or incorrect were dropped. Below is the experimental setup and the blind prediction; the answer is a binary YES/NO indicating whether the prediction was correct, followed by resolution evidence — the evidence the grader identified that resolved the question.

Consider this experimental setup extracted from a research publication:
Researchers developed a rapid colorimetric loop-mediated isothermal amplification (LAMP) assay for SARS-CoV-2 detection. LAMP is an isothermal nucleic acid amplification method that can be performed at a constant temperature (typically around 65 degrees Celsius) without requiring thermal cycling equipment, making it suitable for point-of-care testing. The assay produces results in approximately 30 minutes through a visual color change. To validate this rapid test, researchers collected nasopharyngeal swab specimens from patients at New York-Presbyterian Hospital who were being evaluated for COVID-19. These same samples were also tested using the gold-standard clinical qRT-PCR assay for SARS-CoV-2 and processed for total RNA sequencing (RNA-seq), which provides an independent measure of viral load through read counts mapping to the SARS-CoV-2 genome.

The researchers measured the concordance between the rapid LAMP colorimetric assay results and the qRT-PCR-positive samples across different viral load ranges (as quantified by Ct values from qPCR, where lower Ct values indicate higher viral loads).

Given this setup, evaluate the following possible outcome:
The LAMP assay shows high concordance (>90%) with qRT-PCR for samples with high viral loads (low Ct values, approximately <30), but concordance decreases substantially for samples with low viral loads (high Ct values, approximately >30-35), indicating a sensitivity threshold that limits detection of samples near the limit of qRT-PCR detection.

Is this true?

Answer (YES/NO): YES